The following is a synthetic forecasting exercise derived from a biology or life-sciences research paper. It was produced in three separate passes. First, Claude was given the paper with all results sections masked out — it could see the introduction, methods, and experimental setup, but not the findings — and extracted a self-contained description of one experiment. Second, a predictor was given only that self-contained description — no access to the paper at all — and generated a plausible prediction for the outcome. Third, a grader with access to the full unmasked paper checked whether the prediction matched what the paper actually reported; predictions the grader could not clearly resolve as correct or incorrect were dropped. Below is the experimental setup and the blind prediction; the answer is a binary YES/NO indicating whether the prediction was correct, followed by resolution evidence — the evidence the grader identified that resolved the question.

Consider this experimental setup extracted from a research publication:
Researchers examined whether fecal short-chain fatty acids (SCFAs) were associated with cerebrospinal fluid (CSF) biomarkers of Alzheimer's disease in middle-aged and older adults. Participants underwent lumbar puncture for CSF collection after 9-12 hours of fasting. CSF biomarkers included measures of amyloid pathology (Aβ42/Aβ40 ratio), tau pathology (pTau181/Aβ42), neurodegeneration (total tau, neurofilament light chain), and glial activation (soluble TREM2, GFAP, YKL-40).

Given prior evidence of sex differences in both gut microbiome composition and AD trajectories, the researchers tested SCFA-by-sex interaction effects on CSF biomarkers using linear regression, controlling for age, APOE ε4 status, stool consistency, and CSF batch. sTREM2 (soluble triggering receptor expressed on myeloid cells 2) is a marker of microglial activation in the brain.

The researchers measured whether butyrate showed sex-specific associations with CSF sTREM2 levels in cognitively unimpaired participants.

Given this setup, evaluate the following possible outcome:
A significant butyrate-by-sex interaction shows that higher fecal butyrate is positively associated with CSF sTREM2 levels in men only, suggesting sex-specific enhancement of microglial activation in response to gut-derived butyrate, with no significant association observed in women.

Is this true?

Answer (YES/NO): NO